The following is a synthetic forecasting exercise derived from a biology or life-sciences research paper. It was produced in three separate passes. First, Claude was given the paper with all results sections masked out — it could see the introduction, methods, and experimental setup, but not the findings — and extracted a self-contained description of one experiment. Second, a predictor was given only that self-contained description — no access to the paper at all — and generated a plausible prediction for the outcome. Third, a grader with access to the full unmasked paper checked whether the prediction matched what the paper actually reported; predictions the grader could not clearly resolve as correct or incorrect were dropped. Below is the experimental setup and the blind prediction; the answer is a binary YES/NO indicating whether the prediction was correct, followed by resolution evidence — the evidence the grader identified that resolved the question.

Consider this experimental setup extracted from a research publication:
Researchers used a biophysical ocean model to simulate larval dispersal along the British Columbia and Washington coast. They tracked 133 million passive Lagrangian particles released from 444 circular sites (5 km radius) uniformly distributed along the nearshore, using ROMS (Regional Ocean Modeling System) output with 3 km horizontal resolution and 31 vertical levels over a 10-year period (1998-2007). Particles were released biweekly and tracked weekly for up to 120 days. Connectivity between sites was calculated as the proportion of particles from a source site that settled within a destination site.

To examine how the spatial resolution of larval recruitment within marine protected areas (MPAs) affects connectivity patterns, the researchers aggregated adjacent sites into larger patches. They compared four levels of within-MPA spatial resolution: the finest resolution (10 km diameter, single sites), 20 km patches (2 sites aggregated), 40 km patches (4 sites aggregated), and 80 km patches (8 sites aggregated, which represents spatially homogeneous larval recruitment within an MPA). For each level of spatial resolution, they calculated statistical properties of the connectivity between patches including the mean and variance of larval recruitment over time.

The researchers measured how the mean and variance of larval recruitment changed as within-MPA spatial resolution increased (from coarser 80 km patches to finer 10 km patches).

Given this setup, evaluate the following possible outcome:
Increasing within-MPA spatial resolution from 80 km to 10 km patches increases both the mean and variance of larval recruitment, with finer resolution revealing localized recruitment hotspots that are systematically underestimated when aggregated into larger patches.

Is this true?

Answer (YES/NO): NO